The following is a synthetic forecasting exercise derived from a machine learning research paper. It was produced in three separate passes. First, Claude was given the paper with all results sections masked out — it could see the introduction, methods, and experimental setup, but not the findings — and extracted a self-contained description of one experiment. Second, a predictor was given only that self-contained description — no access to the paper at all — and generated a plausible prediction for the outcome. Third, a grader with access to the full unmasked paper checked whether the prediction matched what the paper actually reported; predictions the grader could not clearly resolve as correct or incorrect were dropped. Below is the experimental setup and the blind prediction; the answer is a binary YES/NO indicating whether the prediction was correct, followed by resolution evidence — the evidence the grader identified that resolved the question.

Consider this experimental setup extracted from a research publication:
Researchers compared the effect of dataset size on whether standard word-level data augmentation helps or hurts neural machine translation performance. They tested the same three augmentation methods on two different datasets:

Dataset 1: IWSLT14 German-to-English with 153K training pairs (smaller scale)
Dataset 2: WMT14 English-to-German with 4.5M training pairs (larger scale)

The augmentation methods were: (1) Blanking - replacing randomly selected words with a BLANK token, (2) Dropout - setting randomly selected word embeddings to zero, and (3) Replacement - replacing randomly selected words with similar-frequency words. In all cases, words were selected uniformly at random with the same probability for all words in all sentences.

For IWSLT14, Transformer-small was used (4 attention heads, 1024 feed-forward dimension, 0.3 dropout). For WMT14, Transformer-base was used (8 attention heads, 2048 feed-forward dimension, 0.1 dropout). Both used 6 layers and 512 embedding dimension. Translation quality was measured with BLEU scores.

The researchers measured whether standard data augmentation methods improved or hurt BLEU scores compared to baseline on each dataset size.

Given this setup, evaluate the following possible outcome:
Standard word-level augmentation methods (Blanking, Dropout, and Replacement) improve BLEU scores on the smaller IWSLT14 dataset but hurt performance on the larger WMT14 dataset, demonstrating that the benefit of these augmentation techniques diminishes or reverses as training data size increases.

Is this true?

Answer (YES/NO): NO